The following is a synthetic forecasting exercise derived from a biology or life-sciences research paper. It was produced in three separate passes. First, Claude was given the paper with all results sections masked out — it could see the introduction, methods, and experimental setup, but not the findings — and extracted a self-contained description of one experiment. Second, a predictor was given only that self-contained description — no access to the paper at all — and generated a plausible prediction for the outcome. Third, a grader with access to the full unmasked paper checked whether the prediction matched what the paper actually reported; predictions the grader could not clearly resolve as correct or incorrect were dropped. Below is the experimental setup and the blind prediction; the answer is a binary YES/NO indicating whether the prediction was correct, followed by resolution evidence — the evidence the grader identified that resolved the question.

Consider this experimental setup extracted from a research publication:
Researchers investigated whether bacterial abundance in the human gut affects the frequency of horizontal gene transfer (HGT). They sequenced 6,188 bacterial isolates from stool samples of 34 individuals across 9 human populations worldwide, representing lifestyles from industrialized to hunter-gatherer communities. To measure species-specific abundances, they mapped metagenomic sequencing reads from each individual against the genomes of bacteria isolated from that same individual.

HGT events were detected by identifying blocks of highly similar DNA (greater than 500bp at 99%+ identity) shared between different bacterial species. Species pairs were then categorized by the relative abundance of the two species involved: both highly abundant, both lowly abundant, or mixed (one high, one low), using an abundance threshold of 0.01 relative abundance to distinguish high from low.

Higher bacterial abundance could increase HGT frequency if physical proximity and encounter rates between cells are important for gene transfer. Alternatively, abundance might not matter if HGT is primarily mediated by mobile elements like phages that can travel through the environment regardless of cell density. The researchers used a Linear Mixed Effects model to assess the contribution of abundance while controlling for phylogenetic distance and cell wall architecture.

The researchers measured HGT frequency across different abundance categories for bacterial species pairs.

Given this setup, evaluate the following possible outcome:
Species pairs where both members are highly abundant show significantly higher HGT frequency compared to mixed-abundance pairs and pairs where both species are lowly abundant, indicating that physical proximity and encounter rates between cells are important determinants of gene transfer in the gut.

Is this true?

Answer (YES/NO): YES